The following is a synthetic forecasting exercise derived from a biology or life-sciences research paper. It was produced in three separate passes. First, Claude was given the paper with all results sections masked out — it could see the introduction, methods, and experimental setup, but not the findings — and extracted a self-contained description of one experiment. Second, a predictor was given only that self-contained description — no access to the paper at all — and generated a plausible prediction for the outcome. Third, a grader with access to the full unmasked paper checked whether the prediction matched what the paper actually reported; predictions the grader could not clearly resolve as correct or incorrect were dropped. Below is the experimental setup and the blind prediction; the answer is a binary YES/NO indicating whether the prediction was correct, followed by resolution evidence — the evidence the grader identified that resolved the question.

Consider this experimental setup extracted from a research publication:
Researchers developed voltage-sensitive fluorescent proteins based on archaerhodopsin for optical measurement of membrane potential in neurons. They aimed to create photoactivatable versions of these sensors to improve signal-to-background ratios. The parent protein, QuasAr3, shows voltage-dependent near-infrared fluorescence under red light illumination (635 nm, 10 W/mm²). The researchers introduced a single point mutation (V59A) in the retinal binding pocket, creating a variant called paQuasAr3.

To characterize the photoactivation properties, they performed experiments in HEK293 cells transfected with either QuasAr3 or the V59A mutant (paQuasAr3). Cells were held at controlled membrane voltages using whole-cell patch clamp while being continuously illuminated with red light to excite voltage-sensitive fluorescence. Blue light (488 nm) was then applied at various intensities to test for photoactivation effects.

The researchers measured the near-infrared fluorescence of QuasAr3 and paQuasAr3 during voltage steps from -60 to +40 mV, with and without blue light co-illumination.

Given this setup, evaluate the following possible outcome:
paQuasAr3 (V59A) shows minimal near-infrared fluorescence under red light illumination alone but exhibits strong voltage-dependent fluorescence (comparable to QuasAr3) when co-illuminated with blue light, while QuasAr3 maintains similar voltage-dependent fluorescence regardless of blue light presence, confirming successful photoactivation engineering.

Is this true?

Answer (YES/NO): NO